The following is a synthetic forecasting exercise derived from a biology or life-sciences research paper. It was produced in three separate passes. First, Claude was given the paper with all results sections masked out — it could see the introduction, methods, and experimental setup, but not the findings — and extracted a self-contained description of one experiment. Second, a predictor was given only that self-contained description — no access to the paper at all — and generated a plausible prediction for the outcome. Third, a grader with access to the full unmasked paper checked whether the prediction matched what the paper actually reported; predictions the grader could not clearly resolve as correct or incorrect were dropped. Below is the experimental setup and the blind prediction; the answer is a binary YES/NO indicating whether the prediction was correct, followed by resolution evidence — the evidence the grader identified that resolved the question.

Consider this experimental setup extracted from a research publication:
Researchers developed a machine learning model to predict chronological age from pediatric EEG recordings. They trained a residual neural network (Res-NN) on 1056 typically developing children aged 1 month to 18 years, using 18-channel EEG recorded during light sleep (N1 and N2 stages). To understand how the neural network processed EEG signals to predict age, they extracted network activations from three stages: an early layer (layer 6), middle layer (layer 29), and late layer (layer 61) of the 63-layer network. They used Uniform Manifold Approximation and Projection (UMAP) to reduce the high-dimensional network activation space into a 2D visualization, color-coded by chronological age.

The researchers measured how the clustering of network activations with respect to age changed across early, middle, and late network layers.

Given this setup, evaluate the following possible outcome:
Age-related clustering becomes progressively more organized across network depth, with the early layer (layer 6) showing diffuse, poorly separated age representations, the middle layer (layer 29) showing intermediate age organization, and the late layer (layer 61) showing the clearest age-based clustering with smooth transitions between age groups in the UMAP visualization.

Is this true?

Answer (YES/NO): NO